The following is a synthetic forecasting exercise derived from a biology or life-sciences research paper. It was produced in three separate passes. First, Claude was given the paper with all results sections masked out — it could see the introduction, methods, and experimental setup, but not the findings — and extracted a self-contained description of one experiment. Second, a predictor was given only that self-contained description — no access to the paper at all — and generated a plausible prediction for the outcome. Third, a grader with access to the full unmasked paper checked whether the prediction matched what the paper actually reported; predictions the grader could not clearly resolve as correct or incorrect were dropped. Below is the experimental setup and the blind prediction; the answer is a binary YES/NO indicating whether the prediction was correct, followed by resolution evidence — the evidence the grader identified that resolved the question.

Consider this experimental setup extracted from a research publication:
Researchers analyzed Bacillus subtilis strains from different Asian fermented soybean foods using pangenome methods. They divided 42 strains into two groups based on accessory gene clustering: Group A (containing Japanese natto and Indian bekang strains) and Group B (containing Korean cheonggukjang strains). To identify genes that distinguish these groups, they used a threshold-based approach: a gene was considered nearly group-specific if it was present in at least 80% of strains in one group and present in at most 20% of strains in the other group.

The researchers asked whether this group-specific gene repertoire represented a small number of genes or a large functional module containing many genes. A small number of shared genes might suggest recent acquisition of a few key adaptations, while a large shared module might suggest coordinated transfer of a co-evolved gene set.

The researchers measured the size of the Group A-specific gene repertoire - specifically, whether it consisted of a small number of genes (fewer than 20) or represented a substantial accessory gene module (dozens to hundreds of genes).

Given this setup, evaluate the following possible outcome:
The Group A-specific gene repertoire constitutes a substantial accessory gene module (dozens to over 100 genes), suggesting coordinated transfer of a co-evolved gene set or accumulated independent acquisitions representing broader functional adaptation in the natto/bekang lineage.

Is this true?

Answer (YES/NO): YES